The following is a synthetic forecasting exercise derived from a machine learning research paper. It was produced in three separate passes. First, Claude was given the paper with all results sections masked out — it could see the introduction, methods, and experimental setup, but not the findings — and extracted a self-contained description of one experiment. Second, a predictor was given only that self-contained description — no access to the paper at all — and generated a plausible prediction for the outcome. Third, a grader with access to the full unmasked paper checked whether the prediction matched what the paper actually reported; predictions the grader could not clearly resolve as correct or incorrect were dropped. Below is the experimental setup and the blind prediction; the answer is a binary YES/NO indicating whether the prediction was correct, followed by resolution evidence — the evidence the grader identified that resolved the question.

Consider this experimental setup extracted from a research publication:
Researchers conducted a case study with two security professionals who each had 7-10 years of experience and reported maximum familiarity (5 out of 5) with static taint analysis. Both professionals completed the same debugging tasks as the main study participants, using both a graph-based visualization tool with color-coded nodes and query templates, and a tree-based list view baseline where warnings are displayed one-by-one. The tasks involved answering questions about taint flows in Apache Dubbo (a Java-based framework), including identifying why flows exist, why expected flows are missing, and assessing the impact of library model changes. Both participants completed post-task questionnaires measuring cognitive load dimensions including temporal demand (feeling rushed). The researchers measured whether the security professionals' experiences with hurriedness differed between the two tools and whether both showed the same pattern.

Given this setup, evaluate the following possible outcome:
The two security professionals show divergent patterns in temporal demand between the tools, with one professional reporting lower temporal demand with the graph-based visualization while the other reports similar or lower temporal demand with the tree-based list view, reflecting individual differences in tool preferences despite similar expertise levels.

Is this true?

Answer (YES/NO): YES